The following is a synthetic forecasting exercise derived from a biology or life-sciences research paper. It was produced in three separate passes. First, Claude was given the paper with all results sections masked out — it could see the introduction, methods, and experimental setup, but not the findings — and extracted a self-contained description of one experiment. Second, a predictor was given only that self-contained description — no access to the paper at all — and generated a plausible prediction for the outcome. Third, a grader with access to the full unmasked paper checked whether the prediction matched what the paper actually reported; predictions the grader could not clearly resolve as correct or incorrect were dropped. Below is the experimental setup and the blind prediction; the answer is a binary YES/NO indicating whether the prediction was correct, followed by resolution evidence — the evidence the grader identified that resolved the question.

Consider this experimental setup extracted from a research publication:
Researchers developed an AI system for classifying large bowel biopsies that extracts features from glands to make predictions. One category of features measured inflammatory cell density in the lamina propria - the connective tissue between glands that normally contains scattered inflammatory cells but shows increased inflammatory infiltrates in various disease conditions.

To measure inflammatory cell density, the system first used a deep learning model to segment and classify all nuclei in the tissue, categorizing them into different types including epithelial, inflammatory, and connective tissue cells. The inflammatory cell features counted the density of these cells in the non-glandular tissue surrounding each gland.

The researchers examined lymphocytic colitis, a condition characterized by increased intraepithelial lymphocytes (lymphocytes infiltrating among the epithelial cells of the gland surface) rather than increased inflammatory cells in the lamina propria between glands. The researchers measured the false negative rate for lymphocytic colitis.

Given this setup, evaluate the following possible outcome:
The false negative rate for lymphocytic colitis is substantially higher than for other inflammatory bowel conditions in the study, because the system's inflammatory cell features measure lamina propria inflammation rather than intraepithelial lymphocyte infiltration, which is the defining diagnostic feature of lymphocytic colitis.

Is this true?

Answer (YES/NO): YES